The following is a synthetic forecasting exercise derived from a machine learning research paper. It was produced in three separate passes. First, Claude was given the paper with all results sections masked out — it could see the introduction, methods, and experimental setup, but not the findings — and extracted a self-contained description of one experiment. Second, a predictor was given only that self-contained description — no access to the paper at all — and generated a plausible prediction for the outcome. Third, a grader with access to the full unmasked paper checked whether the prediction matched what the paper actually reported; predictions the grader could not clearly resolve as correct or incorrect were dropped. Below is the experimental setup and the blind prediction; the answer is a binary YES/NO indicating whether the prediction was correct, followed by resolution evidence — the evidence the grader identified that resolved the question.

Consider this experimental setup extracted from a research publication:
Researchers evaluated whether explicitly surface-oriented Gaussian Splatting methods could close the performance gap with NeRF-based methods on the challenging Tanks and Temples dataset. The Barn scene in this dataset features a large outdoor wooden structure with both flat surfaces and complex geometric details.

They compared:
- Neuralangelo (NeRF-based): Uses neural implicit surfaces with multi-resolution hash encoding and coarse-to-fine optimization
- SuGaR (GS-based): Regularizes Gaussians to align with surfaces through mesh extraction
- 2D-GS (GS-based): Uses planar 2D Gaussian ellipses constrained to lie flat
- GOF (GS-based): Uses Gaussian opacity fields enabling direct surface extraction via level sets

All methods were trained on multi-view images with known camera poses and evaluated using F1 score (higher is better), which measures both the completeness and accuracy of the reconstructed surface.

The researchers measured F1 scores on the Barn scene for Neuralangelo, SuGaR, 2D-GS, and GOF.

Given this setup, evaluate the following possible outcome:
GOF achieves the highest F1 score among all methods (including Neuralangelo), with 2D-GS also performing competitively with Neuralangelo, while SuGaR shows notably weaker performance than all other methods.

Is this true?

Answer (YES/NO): NO